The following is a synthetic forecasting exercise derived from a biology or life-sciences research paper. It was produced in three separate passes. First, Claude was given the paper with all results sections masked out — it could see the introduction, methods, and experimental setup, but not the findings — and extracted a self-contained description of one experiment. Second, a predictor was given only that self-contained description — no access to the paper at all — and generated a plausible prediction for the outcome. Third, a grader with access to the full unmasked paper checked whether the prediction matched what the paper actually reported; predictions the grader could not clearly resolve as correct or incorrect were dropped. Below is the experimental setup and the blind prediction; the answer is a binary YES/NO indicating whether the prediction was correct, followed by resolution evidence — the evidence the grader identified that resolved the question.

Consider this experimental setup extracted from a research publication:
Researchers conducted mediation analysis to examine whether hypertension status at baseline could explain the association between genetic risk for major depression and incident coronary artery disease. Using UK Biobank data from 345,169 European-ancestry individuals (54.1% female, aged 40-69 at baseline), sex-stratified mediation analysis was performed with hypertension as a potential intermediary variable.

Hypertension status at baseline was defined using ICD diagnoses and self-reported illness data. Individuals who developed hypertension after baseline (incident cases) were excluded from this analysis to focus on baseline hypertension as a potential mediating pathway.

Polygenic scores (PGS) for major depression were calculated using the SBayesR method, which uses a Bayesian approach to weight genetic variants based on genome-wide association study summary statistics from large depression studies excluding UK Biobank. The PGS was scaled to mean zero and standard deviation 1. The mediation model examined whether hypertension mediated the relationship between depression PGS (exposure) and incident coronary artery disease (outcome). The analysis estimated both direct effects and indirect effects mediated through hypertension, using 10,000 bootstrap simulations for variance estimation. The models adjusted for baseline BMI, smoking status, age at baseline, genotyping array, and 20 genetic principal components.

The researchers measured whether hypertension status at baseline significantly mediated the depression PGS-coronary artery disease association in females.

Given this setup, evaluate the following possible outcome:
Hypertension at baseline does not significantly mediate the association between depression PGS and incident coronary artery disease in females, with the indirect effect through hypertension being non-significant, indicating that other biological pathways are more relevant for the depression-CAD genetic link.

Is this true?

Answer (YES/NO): NO